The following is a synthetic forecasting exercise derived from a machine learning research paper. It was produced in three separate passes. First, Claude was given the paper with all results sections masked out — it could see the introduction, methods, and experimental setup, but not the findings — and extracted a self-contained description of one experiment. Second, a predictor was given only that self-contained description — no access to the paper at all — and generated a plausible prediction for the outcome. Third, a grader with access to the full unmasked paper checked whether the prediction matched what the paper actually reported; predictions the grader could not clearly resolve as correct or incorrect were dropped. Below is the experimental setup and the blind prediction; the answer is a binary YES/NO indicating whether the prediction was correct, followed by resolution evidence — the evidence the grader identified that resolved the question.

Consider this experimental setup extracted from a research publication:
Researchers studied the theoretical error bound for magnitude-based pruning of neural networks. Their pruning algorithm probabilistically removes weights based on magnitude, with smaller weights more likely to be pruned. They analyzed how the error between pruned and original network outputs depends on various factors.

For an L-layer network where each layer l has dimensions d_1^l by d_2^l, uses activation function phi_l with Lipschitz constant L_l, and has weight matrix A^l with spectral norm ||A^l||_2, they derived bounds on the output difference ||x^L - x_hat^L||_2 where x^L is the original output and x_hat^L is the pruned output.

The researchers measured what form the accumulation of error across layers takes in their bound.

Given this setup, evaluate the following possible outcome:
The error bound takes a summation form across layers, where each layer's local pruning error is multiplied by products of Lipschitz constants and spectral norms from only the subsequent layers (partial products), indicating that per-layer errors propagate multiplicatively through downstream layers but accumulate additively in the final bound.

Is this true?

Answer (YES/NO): NO